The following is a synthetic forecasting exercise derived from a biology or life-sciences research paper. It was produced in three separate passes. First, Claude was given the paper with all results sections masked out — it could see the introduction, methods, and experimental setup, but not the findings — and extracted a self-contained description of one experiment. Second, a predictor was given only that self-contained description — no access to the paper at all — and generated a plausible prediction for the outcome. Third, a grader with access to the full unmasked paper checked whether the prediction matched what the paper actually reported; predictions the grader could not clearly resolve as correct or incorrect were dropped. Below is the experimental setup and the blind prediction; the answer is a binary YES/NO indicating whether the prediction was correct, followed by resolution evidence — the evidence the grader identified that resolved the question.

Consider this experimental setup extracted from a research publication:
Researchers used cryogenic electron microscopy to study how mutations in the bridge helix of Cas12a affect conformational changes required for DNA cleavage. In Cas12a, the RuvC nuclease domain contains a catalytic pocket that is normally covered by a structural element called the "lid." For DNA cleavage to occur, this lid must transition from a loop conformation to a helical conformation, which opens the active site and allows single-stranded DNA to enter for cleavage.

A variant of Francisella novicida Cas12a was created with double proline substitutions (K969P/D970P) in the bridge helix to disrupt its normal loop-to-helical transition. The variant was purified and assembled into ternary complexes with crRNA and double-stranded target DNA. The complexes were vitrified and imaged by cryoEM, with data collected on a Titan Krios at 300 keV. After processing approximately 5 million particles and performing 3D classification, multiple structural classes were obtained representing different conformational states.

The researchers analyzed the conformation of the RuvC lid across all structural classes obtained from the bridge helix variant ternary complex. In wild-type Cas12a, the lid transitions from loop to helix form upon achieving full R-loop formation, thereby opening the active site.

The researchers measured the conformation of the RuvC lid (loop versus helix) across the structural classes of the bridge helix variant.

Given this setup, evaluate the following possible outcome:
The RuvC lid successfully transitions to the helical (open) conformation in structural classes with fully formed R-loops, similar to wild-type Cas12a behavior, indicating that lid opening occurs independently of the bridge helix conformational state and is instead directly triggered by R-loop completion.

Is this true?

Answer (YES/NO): NO